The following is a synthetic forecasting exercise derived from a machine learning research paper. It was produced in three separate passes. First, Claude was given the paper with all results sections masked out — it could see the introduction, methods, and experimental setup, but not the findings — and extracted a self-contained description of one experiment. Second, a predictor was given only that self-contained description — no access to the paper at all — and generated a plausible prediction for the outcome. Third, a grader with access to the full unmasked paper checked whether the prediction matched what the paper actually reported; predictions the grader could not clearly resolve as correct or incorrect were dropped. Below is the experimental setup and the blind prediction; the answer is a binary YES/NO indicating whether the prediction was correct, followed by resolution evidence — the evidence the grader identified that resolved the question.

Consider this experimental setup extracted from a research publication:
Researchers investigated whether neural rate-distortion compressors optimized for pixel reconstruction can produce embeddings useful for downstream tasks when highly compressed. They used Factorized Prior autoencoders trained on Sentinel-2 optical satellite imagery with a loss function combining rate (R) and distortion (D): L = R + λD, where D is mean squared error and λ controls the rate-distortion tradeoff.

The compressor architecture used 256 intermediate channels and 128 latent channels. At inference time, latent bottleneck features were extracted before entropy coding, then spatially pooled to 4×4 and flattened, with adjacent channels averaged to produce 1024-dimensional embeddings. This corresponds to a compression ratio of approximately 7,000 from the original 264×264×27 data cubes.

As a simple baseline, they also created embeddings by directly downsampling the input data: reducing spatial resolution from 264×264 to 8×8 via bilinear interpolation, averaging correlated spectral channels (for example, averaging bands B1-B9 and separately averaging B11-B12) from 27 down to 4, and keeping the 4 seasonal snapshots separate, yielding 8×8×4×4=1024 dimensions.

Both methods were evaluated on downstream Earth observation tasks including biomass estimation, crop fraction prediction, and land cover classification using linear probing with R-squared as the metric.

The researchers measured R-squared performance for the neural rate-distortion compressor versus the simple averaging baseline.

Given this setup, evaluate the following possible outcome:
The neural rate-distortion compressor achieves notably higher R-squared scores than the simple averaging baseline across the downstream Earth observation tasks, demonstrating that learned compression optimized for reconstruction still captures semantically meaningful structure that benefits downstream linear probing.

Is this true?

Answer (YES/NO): YES